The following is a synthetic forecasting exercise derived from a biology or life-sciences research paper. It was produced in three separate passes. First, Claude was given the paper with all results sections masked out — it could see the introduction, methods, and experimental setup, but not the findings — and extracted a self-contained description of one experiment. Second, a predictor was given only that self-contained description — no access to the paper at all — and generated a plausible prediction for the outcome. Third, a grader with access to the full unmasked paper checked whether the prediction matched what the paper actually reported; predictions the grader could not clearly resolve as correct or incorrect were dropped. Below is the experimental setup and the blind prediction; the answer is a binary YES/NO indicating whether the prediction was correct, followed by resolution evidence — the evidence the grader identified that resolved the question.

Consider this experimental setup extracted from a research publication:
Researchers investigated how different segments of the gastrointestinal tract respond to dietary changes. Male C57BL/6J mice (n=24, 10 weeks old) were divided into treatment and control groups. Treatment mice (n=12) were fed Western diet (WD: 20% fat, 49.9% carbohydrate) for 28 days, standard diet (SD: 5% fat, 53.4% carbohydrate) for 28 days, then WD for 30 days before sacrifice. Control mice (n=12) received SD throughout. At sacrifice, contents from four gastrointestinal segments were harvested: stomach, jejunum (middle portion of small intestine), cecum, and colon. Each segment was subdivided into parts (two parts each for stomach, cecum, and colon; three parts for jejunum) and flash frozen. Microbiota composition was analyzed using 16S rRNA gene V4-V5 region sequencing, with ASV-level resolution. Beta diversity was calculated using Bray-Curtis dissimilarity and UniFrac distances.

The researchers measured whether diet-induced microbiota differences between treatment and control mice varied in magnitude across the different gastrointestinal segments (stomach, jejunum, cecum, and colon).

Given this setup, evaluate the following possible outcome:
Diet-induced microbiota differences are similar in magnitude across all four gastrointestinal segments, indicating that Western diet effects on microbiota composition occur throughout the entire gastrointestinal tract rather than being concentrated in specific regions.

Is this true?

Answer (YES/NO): NO